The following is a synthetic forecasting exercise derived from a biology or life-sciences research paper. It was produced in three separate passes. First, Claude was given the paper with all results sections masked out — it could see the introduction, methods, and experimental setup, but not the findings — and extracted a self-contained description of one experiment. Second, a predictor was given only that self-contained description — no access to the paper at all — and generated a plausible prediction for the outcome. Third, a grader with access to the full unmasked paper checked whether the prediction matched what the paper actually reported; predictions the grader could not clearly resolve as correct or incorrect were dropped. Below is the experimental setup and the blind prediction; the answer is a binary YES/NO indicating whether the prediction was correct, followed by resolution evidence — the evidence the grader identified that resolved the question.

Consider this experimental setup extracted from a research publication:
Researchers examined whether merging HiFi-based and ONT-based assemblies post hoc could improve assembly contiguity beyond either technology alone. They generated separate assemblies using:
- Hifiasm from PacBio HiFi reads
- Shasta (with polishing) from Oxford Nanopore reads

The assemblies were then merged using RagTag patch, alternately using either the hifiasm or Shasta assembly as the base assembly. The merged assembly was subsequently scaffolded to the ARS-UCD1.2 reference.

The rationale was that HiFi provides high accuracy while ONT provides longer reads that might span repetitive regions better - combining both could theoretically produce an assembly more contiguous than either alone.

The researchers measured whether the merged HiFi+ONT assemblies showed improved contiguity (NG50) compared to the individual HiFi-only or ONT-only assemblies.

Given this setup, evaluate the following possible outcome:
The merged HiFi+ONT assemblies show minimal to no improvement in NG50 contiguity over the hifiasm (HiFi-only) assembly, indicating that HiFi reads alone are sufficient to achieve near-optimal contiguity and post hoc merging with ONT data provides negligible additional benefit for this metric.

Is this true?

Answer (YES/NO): YES